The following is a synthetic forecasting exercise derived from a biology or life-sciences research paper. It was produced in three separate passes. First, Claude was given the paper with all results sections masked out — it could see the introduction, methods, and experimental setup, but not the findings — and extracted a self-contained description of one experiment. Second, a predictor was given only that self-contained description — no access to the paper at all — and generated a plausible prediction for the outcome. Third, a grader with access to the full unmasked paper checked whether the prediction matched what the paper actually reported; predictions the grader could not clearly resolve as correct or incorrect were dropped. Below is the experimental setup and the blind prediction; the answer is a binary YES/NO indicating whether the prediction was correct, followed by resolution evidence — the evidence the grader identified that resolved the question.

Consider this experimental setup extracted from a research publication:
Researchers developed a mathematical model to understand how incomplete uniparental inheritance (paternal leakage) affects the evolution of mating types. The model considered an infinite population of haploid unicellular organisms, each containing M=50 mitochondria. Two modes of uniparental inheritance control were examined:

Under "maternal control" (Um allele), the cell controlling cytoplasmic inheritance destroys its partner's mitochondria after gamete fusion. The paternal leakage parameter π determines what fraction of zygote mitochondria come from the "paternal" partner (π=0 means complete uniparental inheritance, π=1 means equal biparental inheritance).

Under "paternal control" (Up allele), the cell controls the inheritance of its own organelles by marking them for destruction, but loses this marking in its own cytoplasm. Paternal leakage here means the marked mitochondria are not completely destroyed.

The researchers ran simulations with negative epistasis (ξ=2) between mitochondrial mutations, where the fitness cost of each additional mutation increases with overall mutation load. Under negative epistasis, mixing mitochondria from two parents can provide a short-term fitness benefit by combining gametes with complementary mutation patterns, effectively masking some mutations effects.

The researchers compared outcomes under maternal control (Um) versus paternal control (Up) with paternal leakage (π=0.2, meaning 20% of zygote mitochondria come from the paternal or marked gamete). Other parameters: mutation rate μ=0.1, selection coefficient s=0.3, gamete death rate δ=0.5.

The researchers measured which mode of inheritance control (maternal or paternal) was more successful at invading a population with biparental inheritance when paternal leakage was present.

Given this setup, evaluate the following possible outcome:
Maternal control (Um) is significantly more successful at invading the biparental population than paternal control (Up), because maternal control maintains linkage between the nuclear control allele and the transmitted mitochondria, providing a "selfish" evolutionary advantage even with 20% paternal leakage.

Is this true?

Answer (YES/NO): NO